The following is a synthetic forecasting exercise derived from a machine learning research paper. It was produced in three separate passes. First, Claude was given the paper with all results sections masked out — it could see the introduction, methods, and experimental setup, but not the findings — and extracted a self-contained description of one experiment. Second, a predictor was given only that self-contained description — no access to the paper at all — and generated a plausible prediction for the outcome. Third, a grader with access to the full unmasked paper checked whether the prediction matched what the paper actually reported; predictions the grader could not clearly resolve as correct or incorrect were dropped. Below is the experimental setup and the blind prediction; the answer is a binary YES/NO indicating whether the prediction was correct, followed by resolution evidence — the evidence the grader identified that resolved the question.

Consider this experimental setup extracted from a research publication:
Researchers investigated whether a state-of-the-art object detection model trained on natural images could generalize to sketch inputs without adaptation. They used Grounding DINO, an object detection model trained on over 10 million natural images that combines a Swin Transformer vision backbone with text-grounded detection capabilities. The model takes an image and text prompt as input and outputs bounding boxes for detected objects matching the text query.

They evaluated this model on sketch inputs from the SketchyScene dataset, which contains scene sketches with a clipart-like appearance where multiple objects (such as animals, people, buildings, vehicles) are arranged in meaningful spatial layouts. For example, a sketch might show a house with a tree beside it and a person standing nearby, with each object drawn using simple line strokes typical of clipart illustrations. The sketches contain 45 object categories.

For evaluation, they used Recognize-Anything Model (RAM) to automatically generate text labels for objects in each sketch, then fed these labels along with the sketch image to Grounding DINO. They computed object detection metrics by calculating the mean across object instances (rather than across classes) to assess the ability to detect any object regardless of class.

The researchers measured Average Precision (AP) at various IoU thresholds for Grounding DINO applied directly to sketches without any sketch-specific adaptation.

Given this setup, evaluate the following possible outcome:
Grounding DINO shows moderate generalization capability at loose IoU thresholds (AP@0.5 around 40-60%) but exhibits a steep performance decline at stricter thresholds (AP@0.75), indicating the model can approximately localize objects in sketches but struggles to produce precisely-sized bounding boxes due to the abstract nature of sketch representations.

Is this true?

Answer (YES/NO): NO